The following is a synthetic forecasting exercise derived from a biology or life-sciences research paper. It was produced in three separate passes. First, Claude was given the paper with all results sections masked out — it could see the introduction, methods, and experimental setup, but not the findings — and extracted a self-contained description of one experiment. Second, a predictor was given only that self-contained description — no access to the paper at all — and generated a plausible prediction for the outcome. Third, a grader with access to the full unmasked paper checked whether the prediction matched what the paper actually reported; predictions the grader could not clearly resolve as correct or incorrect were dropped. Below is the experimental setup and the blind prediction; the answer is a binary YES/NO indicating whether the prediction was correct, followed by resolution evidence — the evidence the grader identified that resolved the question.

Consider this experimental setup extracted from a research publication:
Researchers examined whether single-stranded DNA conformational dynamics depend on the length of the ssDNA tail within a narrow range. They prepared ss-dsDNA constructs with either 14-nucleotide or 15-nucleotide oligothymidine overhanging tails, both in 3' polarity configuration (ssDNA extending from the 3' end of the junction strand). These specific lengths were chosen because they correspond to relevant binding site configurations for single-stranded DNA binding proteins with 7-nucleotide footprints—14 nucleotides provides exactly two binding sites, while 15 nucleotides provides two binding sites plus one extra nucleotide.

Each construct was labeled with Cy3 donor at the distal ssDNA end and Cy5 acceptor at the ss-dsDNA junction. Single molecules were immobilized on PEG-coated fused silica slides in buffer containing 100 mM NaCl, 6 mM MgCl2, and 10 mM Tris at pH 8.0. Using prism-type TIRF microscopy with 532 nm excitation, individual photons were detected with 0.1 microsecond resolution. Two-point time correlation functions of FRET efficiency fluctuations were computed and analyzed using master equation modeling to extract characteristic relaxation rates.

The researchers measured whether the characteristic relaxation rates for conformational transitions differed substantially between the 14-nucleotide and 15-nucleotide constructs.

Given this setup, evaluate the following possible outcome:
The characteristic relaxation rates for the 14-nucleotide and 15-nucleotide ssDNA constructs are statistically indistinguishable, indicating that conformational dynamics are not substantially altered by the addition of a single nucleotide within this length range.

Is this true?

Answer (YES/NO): YES